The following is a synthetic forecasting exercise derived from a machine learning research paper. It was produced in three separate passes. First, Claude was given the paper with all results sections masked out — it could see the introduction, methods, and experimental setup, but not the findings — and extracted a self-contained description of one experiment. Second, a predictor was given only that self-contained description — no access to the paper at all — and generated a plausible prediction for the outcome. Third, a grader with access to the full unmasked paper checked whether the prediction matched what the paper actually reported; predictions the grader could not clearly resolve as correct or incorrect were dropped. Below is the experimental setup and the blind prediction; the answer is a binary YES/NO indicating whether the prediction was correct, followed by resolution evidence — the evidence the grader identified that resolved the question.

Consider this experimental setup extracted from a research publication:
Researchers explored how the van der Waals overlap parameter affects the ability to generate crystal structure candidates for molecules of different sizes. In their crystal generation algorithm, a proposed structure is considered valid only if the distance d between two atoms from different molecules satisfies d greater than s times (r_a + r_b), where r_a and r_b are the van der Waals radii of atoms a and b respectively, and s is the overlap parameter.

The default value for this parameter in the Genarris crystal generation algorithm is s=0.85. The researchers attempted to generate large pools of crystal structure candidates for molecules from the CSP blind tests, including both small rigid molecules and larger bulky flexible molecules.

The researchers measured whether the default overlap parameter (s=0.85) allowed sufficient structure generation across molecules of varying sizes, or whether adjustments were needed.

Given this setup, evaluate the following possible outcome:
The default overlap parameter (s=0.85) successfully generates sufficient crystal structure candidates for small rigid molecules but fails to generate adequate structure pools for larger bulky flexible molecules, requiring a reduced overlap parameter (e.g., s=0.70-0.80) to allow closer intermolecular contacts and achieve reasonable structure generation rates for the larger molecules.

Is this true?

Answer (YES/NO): NO